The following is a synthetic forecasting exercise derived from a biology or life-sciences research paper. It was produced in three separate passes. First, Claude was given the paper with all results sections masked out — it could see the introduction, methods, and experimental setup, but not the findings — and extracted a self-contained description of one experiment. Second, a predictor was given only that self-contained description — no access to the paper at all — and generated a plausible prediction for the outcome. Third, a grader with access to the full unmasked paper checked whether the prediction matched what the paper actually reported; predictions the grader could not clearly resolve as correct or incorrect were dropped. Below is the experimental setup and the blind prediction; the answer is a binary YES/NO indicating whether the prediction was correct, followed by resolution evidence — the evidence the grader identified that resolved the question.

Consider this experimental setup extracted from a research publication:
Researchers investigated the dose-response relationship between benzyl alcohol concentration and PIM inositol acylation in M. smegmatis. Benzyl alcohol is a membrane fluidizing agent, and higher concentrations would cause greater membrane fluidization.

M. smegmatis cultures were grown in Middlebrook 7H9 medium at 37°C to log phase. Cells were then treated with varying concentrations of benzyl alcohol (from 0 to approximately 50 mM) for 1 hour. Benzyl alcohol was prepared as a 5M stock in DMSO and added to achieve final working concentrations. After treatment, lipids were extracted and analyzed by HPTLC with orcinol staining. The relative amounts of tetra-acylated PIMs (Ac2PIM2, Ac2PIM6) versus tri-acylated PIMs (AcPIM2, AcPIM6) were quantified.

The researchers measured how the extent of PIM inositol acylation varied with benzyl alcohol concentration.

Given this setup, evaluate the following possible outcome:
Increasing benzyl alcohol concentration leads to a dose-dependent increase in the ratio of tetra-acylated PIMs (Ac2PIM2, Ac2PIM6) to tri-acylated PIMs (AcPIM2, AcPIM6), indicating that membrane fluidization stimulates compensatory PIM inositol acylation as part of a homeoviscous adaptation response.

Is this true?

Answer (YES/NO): YES